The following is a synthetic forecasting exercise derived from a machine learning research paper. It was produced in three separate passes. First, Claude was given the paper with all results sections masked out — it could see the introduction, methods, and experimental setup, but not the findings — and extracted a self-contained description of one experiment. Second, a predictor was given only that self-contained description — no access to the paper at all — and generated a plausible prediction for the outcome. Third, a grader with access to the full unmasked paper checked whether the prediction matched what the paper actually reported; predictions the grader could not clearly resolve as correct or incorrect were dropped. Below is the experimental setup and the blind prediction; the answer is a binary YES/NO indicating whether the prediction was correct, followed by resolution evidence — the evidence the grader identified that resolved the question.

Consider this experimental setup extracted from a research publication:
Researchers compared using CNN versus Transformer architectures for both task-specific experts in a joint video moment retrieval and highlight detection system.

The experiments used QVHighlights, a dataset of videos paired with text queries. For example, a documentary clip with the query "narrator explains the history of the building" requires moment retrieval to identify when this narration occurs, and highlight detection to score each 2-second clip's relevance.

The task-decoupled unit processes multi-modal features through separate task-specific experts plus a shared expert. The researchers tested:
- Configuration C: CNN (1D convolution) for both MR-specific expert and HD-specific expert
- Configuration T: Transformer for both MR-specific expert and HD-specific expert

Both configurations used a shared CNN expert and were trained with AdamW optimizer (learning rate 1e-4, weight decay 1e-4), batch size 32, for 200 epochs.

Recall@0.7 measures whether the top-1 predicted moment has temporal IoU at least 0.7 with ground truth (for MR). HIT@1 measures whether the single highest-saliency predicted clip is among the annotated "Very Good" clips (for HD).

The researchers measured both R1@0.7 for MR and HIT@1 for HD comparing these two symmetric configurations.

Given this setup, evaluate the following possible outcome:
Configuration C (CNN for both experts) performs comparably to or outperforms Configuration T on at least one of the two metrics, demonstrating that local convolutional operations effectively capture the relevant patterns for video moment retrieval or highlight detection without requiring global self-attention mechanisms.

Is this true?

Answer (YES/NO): YES